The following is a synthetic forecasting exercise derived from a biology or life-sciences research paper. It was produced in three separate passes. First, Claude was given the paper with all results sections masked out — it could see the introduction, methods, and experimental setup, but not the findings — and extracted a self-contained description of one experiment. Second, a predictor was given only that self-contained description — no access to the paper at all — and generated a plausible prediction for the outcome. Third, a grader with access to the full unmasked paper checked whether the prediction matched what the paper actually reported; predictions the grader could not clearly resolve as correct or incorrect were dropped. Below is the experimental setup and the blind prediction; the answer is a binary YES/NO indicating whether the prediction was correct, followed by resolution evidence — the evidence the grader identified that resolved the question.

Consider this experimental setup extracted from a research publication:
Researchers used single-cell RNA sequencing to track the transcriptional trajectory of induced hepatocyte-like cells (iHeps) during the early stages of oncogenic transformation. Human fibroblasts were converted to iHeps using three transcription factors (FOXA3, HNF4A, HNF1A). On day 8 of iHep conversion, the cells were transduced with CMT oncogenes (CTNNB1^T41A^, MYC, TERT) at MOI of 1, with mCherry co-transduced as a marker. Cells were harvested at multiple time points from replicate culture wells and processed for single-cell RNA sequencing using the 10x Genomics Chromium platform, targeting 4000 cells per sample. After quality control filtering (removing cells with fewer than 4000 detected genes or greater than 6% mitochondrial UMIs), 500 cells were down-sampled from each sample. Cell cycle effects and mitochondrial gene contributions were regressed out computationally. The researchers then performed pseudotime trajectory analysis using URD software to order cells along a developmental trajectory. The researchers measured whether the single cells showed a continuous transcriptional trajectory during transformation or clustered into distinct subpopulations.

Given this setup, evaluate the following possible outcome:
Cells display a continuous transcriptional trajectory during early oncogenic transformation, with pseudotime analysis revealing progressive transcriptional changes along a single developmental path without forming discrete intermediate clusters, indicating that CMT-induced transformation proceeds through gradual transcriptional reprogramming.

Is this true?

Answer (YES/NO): NO